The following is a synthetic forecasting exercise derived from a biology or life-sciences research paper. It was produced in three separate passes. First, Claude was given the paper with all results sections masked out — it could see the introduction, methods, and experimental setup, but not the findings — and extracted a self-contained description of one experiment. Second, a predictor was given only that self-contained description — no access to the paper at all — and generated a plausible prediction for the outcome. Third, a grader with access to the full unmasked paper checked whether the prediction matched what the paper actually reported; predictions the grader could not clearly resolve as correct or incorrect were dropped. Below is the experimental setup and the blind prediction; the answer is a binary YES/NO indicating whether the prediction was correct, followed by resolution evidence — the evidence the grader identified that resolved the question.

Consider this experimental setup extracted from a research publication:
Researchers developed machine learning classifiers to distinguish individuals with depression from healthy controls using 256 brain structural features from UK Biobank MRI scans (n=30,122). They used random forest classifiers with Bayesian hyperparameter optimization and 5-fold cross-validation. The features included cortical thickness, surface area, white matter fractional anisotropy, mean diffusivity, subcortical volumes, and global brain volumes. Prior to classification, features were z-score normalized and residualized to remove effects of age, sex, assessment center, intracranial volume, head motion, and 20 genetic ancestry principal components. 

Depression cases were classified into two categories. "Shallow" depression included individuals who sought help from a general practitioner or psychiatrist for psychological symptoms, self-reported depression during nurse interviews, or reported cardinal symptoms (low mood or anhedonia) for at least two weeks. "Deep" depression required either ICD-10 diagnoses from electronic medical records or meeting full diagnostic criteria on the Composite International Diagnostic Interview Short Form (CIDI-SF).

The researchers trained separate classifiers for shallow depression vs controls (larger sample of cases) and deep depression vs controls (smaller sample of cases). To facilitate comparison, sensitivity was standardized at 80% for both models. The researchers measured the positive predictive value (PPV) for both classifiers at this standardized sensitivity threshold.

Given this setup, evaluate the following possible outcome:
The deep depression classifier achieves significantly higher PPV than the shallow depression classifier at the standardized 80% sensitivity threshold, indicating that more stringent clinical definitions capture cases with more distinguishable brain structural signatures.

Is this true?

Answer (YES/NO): NO